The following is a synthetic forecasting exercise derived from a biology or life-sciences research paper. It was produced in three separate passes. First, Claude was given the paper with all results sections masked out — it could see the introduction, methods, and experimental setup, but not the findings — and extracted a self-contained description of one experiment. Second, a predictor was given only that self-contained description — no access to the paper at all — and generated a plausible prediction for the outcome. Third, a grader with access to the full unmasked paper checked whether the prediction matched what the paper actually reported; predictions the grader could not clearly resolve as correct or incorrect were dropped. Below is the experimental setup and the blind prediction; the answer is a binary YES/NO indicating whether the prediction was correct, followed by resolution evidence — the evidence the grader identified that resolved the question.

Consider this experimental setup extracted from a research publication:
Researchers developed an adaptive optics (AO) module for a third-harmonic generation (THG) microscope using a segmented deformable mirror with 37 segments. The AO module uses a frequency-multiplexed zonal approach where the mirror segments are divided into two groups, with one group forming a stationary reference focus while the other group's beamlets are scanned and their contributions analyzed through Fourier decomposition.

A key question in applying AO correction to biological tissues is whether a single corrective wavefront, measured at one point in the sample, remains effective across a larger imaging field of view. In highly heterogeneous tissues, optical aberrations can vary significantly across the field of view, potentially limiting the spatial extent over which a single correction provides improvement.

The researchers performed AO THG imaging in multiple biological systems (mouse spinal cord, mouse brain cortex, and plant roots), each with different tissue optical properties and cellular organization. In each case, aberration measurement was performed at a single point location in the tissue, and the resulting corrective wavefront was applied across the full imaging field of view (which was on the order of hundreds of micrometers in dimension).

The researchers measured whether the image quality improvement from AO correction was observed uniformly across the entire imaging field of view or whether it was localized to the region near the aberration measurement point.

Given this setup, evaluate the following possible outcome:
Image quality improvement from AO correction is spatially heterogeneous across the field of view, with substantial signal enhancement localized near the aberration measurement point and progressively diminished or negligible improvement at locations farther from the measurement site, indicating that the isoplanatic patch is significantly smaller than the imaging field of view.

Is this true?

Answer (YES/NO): NO